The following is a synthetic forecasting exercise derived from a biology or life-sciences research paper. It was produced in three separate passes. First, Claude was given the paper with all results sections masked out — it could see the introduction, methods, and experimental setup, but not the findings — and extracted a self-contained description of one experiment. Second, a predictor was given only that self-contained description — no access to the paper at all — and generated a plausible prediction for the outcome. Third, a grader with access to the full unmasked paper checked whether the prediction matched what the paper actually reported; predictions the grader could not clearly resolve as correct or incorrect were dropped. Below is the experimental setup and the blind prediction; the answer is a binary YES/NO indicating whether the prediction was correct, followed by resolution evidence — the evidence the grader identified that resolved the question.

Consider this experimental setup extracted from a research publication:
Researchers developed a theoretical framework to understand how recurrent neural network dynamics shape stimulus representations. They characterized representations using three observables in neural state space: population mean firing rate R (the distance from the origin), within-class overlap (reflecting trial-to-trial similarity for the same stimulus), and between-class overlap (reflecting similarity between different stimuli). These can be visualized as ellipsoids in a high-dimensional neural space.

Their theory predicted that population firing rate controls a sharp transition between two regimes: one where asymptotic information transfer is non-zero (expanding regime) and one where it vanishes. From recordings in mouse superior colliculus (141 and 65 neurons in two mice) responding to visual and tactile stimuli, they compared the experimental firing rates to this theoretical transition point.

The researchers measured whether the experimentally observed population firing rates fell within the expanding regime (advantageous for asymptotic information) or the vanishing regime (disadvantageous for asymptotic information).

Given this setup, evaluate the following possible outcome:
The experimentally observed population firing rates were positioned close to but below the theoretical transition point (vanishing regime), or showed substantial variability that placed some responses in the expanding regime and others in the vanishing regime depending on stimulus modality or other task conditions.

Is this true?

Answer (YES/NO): NO